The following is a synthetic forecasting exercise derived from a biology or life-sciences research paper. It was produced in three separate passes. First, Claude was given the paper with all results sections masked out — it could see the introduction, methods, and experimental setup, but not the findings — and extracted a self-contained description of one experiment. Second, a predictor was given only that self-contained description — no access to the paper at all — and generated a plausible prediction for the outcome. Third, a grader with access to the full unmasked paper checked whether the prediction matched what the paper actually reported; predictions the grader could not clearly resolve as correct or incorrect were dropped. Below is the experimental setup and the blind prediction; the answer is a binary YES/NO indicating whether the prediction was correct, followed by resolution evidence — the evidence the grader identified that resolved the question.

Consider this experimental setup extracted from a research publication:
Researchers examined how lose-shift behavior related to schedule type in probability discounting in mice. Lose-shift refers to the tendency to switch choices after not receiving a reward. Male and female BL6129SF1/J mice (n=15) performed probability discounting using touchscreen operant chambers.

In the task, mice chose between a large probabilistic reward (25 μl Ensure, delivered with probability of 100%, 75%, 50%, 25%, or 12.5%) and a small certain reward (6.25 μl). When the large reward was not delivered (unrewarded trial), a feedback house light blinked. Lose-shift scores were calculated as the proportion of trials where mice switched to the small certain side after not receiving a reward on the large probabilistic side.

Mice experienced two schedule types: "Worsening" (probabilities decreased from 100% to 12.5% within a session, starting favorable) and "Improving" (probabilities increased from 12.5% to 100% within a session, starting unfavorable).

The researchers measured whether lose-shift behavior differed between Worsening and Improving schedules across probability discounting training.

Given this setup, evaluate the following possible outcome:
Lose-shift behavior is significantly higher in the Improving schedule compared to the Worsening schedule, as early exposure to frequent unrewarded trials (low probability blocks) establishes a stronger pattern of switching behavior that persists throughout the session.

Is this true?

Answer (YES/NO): YES